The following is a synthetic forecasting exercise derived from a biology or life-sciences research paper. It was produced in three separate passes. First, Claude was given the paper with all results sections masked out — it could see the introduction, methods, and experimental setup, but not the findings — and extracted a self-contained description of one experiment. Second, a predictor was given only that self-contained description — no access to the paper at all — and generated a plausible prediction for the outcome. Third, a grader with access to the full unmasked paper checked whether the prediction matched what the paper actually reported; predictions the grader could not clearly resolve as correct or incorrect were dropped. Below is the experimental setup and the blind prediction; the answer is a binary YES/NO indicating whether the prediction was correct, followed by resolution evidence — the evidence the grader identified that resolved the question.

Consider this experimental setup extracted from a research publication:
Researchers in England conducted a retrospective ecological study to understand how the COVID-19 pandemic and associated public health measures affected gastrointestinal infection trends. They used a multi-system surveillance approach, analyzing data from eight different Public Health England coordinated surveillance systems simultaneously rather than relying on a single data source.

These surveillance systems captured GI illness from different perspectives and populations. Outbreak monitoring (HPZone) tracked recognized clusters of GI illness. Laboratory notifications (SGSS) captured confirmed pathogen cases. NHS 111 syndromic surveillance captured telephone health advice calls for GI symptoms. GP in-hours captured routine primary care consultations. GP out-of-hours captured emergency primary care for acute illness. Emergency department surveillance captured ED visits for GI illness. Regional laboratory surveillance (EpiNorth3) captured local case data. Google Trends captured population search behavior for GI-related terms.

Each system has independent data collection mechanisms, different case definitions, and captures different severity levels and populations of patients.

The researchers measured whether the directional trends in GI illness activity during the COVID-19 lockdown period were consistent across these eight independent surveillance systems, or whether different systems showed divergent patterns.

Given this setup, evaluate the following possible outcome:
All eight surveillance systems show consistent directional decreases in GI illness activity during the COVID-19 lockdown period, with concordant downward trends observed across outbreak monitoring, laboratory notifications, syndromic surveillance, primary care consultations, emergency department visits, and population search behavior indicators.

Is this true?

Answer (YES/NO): YES